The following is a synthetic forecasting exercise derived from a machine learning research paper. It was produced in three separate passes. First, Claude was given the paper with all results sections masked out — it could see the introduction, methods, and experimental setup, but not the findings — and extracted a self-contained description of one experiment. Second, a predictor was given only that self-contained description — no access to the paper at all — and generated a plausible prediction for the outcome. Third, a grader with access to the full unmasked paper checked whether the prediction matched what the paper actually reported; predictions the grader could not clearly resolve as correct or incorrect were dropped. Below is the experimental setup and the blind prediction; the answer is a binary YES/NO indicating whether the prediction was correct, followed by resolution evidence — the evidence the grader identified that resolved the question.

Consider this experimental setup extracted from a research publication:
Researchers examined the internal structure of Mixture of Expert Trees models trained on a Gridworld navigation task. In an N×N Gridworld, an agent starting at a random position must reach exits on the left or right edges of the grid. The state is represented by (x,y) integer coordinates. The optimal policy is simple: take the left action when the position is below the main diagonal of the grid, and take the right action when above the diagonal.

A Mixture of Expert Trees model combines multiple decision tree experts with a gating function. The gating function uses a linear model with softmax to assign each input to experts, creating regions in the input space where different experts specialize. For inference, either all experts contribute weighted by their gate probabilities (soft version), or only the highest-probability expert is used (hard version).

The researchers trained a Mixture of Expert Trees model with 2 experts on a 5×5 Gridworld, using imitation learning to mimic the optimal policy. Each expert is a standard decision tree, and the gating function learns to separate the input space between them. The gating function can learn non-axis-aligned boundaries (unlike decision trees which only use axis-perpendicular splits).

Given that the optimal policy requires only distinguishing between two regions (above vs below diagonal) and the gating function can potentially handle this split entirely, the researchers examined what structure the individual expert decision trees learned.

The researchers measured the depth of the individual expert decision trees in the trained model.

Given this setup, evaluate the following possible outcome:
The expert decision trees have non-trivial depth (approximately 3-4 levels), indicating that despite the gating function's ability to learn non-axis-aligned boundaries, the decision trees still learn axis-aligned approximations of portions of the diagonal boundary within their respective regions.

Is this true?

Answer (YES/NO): NO